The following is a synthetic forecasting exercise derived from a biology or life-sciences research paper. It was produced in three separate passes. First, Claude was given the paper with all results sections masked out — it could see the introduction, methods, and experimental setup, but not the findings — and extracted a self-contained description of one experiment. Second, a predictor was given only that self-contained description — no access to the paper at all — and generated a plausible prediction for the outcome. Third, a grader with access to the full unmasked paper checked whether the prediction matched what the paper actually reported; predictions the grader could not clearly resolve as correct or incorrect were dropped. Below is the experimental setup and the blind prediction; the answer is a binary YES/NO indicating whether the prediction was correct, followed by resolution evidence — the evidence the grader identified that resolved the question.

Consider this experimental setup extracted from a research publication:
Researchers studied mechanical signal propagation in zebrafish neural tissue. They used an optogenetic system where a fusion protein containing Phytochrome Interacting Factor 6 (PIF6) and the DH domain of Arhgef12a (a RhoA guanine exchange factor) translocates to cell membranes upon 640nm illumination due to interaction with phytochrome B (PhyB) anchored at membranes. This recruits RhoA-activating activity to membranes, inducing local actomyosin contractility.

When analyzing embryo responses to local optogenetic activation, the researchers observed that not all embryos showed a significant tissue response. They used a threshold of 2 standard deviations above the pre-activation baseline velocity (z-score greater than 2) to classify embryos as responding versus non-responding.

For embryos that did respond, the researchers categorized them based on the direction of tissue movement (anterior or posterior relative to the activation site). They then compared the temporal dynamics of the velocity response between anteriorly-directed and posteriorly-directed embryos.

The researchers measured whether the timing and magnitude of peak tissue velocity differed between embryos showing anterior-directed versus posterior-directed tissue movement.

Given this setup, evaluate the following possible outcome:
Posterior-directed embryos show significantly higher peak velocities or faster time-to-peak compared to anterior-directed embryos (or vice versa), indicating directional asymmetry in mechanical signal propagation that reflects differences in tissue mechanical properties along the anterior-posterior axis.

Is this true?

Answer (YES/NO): NO